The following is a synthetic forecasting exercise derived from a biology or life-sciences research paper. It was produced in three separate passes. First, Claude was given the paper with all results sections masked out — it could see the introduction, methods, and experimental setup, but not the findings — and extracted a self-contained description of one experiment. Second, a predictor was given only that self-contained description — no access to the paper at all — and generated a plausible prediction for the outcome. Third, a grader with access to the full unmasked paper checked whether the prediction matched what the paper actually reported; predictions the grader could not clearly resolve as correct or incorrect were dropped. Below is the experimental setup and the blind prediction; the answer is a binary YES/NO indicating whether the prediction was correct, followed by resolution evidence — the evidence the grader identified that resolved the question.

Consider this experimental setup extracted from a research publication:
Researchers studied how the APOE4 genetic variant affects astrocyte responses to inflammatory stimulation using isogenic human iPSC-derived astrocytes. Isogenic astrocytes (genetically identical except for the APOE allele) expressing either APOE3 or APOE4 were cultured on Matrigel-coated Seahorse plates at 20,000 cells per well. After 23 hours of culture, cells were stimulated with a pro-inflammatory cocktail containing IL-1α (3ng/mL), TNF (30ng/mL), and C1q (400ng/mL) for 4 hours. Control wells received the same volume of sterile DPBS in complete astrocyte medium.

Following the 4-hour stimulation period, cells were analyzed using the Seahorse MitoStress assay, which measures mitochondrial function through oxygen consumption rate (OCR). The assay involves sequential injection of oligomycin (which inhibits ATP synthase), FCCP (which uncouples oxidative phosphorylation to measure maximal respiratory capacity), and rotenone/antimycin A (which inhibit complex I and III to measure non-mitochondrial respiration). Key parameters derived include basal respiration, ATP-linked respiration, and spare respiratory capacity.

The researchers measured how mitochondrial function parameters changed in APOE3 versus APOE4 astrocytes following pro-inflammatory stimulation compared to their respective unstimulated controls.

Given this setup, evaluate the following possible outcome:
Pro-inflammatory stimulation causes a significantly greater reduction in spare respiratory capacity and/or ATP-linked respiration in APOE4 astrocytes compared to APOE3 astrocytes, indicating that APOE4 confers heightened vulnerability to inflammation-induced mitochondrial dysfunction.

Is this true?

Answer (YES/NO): YES